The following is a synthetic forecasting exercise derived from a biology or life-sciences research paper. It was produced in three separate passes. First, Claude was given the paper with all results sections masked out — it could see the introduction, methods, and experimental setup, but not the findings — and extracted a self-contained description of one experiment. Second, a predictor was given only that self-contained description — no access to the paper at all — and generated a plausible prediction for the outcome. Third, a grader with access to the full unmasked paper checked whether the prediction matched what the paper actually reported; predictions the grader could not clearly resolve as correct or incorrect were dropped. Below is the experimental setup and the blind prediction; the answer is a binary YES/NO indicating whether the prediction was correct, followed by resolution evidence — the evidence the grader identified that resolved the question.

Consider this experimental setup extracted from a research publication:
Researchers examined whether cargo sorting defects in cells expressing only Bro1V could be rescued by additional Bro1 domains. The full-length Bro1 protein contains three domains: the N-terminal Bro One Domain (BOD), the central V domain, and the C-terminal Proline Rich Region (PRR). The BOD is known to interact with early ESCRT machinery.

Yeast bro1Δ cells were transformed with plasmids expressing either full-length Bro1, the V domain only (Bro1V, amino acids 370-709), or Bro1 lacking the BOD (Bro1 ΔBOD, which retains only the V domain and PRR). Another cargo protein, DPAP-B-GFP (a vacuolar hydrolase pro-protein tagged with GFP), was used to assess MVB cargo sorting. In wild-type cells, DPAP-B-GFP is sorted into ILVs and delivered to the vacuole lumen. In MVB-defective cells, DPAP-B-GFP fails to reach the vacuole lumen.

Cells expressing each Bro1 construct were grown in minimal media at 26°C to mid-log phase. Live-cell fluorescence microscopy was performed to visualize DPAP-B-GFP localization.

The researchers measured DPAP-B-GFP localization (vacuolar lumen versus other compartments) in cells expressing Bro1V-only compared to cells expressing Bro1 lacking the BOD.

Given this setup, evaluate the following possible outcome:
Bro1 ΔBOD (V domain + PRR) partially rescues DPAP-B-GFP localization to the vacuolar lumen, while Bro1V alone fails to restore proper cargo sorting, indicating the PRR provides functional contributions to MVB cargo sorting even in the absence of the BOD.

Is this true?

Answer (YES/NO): NO